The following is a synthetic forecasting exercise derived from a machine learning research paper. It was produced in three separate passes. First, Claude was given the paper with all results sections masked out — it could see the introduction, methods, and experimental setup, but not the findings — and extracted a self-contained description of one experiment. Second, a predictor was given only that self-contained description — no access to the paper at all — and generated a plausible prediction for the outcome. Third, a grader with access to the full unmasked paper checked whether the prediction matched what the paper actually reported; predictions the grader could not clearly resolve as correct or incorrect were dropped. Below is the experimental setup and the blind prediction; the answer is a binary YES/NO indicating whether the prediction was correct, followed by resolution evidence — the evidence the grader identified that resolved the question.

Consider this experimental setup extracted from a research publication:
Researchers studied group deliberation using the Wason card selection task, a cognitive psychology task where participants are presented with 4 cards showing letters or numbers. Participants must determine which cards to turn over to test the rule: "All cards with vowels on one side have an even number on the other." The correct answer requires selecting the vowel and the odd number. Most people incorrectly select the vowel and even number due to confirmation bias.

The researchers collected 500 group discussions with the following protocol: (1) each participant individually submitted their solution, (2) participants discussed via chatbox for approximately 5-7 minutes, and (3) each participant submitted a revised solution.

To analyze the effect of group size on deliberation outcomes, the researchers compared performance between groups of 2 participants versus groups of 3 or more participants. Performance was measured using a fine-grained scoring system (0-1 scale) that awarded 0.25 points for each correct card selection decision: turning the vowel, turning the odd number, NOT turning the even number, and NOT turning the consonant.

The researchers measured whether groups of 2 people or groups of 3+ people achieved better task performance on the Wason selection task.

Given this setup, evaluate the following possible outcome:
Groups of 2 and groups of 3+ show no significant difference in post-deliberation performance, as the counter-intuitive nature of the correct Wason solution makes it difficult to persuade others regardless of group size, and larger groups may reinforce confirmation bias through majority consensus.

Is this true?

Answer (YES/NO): NO